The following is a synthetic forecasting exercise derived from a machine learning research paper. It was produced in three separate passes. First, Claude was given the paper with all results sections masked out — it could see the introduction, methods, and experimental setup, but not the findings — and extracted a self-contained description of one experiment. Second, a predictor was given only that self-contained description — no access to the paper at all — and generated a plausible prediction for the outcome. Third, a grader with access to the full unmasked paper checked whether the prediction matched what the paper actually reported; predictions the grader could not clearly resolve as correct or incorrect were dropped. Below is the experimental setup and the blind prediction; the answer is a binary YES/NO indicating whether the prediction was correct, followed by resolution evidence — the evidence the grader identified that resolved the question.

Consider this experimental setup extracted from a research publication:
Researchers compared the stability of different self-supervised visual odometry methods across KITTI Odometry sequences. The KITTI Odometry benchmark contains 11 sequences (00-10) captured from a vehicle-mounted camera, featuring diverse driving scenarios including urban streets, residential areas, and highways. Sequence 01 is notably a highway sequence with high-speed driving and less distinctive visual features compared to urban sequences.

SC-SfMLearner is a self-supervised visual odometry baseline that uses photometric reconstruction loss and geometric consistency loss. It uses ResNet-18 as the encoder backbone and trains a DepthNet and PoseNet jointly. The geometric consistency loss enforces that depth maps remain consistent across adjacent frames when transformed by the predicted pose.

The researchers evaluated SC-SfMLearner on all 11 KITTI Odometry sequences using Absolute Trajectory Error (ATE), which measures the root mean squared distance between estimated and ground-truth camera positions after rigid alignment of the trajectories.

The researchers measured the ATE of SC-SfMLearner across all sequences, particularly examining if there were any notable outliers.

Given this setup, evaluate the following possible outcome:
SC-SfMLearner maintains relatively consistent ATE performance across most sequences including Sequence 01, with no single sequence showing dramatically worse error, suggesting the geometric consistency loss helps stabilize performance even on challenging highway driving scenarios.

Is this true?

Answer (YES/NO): NO